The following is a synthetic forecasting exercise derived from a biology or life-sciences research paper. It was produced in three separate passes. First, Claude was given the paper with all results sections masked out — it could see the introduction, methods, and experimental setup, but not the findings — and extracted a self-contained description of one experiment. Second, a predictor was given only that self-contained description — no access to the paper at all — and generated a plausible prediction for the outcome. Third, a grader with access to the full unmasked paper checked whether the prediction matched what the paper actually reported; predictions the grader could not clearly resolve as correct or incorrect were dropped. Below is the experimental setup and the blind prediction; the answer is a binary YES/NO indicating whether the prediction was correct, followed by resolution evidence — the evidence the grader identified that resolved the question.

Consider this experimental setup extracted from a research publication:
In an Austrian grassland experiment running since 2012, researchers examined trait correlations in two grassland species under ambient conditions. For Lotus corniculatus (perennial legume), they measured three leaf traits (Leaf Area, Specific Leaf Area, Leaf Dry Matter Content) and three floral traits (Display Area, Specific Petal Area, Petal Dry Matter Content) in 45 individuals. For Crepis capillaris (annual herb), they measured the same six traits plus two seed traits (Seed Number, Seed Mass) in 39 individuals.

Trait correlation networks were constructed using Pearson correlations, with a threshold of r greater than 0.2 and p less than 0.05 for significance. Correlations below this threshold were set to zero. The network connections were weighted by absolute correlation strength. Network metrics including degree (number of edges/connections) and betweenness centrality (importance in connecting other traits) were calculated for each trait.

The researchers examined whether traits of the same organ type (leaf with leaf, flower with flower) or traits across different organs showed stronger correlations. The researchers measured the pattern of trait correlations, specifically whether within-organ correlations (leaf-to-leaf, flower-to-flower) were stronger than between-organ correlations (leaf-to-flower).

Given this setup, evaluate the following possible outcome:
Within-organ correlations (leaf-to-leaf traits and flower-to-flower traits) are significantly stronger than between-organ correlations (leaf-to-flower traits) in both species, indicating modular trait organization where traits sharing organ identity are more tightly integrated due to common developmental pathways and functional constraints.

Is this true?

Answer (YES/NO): NO